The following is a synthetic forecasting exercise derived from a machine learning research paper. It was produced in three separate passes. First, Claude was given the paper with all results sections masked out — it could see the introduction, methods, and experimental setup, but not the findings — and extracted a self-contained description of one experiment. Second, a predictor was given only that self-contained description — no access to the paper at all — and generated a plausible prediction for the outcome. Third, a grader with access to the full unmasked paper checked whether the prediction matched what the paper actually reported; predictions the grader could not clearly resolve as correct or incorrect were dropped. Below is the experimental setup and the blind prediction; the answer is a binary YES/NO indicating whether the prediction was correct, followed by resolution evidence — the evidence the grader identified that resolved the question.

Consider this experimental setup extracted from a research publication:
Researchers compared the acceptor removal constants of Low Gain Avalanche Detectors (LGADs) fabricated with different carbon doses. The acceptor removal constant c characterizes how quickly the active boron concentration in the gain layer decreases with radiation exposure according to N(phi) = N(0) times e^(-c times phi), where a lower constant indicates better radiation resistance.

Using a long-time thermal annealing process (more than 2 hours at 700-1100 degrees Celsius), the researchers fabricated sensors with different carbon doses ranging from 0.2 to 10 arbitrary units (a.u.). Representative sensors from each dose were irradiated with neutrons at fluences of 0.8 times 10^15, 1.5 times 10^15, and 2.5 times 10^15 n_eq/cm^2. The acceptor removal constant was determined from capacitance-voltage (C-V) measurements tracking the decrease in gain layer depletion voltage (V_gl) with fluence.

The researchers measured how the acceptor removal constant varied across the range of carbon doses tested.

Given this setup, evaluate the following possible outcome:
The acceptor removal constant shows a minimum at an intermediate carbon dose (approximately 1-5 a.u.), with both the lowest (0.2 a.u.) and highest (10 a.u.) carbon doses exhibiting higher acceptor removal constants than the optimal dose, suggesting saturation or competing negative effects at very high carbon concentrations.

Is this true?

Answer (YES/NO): NO